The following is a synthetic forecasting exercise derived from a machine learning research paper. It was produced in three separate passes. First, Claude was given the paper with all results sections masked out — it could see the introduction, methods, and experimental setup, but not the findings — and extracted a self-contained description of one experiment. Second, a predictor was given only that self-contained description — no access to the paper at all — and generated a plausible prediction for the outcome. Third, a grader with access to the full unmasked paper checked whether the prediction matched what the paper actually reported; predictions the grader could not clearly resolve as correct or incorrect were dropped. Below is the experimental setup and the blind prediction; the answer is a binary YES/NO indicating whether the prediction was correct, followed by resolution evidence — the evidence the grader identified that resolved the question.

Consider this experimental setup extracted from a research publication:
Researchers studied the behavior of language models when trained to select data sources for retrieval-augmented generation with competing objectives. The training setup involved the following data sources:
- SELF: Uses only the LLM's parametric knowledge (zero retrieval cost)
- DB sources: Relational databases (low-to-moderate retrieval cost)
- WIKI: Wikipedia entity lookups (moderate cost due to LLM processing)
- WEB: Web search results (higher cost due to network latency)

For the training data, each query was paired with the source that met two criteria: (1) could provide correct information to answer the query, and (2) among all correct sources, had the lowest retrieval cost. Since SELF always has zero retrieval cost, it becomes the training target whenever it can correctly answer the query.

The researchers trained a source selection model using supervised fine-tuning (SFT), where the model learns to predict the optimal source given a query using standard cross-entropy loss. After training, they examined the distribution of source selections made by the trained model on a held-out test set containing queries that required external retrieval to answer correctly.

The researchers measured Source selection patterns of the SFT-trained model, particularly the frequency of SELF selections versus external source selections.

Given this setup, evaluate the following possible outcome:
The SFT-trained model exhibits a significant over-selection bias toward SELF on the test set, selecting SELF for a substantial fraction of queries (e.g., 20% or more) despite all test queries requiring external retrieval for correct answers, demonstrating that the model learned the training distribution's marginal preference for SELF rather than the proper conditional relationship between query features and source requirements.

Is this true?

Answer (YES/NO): YES